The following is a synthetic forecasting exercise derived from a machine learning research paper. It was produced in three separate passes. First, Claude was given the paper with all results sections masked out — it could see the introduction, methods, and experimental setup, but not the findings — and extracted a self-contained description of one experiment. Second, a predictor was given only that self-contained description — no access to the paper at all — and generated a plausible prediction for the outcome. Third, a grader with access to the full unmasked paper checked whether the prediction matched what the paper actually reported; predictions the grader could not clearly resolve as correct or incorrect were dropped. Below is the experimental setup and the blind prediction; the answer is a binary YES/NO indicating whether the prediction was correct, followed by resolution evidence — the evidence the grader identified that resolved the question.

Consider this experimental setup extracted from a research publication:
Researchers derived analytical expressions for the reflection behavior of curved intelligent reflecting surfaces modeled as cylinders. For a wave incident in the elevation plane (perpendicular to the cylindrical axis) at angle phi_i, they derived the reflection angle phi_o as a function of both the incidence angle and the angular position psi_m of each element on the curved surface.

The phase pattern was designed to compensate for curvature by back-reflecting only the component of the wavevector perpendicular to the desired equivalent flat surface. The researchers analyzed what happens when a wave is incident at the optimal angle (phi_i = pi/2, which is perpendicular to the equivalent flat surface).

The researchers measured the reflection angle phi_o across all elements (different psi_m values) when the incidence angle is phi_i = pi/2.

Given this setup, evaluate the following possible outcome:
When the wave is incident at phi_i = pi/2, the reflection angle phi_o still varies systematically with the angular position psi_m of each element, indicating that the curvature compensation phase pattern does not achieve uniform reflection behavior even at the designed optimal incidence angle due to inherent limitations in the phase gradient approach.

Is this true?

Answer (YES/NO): NO